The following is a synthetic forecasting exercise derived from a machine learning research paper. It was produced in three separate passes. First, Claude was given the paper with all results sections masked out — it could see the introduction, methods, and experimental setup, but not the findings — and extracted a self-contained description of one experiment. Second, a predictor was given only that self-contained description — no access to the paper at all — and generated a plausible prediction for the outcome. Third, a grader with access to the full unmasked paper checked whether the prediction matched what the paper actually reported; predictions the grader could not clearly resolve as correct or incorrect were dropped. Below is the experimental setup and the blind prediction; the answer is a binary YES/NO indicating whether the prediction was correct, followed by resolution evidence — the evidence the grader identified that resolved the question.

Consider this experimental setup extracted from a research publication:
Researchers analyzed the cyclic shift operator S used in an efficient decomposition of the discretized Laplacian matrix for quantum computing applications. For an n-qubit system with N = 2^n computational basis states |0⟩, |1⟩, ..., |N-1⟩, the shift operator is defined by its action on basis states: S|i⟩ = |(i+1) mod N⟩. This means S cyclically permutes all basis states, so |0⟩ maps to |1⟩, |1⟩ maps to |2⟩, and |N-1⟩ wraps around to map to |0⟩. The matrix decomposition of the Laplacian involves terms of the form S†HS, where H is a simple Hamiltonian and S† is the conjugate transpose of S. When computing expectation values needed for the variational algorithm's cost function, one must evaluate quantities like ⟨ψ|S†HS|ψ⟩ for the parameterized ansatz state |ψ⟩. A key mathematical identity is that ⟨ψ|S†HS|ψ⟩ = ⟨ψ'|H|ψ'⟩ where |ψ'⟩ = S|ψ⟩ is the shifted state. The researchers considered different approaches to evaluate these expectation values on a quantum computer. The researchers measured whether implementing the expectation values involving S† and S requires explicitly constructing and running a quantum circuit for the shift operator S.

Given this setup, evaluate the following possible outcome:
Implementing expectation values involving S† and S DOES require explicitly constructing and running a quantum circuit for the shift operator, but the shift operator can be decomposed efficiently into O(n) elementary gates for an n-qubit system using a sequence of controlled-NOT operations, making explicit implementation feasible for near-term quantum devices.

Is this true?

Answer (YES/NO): NO